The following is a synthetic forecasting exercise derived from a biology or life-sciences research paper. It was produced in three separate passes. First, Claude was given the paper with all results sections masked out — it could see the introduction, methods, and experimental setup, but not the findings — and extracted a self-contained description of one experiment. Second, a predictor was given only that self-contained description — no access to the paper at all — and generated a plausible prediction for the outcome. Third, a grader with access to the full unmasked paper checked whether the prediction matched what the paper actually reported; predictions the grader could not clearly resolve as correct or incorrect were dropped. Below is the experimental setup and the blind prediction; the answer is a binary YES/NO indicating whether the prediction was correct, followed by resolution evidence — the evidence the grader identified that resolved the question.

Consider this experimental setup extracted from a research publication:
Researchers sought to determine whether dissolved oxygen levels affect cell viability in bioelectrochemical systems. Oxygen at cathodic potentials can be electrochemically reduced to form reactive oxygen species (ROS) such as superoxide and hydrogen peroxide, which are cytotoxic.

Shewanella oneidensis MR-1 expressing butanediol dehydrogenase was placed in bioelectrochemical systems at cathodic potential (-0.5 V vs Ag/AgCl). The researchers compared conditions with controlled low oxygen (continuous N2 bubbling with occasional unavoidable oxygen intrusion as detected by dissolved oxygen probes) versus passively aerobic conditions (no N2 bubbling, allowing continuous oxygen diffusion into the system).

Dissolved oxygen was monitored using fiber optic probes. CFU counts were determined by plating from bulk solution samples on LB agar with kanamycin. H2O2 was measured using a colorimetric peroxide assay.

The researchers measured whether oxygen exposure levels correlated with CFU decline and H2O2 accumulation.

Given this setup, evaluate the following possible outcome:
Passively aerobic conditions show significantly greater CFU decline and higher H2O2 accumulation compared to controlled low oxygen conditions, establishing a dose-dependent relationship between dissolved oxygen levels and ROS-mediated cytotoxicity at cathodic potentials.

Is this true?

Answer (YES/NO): YES